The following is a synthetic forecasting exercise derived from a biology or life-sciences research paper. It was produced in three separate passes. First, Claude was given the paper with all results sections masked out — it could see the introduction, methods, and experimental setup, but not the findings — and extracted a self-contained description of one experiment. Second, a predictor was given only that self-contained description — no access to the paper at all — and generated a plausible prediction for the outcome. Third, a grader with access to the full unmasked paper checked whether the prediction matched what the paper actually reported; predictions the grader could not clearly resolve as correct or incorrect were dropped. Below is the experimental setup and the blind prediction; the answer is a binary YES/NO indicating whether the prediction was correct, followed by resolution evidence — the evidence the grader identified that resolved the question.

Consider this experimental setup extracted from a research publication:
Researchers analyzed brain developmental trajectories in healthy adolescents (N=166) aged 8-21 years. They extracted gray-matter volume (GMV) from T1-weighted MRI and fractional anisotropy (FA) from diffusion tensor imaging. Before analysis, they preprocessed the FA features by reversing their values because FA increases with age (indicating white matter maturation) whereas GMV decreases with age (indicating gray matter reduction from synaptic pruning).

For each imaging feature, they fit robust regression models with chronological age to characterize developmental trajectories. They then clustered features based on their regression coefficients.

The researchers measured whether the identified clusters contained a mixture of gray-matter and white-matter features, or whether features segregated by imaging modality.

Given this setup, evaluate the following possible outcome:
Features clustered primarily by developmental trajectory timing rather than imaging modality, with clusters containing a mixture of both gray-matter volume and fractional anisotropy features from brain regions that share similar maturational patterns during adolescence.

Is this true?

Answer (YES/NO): YES